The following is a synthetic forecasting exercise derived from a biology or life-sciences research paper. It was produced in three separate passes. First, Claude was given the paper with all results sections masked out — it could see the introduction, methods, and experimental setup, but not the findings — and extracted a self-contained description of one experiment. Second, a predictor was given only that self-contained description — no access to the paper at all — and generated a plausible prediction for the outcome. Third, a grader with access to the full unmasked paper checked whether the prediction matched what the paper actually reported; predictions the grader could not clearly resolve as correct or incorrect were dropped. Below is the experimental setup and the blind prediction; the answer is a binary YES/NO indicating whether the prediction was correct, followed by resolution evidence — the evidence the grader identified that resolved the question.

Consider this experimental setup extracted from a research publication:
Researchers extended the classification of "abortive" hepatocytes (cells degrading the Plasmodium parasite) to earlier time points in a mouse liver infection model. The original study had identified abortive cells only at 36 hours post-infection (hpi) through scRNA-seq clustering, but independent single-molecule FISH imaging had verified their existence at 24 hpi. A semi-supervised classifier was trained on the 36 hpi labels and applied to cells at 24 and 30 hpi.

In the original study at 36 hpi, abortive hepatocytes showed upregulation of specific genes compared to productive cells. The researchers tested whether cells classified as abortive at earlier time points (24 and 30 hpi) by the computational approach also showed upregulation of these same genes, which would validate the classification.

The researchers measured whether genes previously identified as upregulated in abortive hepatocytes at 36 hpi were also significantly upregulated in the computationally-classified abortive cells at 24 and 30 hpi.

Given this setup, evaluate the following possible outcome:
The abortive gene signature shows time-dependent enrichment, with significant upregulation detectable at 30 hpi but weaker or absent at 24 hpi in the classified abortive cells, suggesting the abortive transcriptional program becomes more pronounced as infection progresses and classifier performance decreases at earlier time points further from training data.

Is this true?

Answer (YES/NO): NO